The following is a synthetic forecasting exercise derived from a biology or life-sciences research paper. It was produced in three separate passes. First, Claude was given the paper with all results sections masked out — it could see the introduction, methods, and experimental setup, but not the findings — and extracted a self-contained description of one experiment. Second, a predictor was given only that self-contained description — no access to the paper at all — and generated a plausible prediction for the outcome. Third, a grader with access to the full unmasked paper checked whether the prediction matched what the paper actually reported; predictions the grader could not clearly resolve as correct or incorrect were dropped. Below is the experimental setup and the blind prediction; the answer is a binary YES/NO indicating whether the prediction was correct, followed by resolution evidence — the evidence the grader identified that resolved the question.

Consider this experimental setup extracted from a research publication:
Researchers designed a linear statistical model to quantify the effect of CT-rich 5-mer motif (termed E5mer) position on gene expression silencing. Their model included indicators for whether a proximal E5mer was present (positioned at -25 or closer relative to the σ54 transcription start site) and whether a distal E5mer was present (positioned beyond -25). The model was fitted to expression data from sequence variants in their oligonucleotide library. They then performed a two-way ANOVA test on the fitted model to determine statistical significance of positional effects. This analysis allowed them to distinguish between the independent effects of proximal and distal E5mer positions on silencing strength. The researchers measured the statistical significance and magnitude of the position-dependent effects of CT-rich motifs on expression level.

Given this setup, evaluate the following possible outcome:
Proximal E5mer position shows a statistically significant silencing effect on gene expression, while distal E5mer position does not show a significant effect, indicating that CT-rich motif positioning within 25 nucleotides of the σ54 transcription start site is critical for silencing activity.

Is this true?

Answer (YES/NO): NO